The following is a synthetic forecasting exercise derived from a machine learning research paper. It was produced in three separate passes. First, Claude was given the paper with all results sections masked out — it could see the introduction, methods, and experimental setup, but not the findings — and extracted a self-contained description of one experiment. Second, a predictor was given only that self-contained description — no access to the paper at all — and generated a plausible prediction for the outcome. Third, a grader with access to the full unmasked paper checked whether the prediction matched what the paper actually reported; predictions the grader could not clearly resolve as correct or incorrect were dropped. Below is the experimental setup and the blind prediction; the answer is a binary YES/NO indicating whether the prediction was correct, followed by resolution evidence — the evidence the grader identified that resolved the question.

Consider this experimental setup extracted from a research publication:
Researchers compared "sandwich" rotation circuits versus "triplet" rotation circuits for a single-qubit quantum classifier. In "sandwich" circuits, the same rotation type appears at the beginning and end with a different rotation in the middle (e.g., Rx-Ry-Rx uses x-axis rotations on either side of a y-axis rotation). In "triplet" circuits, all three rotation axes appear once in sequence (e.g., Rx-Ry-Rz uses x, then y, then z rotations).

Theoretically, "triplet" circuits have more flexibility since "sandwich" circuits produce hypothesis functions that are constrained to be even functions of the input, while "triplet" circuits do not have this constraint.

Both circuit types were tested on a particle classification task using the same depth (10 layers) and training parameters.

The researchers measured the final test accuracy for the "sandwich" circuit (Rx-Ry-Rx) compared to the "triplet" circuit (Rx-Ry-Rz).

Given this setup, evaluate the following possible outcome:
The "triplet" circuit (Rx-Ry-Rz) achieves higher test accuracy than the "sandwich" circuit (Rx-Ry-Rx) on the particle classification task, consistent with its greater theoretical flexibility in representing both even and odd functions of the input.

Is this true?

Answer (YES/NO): NO